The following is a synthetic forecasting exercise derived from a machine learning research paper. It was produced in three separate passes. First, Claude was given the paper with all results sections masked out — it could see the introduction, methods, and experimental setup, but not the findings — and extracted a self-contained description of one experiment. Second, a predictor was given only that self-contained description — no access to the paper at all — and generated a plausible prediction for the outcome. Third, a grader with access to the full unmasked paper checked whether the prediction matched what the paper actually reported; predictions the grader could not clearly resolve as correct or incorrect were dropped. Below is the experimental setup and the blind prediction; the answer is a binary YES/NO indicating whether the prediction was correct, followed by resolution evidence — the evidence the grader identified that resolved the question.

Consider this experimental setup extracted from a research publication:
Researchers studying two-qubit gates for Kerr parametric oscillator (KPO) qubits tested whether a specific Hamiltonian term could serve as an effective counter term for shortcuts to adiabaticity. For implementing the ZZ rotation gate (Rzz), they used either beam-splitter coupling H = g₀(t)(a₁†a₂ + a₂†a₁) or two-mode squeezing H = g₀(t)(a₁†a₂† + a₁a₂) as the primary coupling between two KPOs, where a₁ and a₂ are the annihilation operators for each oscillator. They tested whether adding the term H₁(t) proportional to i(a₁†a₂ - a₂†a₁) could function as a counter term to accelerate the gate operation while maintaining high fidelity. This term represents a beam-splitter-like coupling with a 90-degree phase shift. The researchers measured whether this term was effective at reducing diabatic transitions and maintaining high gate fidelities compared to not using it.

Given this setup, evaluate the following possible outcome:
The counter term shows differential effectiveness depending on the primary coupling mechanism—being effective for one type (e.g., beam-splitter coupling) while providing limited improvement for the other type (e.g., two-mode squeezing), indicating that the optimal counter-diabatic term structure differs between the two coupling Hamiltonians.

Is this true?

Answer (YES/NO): NO